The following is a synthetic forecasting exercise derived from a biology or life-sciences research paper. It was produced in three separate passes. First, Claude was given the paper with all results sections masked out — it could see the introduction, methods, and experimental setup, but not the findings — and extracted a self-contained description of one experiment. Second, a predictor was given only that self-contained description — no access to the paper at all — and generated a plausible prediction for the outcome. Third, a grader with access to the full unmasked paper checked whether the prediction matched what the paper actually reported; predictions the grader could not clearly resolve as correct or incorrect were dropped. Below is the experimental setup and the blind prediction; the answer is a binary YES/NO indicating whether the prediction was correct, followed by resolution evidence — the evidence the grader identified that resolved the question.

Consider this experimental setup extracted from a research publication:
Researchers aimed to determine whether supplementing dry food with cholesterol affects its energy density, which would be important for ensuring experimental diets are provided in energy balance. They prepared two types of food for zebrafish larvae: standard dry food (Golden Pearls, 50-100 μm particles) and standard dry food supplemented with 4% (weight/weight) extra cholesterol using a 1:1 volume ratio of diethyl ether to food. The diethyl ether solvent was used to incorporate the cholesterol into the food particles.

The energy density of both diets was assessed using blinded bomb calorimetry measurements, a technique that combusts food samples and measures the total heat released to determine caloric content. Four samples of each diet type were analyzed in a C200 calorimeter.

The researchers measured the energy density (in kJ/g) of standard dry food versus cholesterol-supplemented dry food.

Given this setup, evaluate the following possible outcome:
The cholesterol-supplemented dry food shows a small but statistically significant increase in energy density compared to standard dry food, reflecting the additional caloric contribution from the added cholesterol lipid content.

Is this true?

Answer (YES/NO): NO